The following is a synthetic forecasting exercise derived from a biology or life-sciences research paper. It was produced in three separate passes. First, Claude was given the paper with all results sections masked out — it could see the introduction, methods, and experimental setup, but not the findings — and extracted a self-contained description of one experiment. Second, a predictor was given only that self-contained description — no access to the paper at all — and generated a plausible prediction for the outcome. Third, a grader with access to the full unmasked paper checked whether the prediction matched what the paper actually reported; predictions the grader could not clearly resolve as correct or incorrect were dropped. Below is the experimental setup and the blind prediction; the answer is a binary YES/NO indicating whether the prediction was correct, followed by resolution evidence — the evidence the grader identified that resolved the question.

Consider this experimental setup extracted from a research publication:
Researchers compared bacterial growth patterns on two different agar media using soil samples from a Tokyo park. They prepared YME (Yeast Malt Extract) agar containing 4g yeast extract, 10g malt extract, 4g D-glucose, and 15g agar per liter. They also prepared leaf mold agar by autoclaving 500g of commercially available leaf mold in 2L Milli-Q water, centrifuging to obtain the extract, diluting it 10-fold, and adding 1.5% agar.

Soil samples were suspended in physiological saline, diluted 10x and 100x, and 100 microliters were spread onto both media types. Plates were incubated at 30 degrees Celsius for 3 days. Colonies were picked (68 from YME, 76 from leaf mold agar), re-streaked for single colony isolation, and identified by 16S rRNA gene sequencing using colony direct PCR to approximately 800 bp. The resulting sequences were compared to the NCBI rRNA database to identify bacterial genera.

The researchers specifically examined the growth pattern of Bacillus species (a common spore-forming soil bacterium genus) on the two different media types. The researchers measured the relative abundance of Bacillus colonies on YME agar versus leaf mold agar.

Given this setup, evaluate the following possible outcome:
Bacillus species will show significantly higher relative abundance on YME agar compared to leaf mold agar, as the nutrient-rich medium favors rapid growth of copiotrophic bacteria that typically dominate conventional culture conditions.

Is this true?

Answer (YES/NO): YES